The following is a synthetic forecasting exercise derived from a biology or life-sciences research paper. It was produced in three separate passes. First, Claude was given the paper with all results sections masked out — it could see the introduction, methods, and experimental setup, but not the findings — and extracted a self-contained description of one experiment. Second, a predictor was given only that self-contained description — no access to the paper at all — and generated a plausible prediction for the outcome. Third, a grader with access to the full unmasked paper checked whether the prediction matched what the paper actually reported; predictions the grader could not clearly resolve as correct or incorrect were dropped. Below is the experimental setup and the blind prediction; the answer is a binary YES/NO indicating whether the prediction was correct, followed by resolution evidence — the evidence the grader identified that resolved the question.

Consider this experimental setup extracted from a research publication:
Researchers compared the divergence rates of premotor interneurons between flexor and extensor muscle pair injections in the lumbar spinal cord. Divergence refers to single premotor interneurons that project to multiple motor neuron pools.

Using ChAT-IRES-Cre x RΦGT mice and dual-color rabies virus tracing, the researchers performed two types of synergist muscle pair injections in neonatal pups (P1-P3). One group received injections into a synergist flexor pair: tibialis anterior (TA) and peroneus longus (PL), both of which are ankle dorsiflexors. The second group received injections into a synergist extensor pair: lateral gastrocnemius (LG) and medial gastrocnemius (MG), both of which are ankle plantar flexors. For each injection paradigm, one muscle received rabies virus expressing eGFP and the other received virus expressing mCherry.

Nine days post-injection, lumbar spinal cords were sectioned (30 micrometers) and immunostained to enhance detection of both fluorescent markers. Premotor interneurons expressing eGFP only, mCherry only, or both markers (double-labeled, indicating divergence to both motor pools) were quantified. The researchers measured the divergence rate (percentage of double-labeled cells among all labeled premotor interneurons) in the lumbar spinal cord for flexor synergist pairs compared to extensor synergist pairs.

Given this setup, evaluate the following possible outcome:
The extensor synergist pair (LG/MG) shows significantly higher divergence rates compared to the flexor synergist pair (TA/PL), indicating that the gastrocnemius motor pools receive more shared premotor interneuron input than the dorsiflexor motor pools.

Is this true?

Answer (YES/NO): NO